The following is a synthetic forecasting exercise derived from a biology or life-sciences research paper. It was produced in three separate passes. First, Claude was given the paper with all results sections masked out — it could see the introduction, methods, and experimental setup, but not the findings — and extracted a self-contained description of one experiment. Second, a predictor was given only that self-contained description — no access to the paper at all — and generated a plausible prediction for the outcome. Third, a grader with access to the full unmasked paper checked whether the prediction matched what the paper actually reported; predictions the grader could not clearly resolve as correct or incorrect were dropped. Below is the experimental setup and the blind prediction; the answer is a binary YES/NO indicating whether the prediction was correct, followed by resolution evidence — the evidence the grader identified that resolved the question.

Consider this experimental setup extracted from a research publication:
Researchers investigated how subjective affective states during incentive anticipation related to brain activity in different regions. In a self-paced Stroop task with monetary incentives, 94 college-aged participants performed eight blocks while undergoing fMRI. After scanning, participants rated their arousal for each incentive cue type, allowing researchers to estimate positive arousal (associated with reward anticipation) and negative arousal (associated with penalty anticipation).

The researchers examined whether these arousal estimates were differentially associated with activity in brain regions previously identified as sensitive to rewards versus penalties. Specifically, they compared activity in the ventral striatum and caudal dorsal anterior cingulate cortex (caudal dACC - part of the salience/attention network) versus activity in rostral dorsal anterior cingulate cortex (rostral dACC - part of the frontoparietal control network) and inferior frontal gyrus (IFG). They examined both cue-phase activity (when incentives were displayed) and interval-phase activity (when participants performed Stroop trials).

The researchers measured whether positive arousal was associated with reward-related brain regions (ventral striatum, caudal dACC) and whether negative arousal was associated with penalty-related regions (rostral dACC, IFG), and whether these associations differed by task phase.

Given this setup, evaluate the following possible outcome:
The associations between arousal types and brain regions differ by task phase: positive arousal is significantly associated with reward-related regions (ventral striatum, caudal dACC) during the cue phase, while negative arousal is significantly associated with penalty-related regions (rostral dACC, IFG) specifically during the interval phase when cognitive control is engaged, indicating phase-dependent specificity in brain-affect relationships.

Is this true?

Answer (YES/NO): YES